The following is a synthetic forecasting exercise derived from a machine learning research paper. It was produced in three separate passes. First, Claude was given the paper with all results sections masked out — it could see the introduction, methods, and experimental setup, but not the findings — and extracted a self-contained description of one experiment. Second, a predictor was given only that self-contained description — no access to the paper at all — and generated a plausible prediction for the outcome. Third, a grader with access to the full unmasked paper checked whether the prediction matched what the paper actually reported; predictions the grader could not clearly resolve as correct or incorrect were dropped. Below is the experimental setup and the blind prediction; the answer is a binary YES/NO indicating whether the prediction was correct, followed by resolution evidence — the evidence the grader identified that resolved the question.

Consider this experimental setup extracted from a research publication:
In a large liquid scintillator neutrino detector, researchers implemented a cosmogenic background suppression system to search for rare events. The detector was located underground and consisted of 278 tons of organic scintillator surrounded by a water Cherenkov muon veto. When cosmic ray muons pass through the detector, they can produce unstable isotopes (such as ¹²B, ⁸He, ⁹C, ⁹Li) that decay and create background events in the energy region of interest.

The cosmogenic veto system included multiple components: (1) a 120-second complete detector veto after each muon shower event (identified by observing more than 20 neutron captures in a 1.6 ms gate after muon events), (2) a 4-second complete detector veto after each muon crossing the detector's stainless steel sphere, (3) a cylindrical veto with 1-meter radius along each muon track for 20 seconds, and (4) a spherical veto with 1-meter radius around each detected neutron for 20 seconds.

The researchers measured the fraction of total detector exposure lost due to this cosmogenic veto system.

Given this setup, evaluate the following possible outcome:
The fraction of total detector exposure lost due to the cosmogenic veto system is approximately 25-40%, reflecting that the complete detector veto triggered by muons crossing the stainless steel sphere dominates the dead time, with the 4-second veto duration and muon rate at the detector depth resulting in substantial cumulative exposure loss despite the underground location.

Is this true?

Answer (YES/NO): NO